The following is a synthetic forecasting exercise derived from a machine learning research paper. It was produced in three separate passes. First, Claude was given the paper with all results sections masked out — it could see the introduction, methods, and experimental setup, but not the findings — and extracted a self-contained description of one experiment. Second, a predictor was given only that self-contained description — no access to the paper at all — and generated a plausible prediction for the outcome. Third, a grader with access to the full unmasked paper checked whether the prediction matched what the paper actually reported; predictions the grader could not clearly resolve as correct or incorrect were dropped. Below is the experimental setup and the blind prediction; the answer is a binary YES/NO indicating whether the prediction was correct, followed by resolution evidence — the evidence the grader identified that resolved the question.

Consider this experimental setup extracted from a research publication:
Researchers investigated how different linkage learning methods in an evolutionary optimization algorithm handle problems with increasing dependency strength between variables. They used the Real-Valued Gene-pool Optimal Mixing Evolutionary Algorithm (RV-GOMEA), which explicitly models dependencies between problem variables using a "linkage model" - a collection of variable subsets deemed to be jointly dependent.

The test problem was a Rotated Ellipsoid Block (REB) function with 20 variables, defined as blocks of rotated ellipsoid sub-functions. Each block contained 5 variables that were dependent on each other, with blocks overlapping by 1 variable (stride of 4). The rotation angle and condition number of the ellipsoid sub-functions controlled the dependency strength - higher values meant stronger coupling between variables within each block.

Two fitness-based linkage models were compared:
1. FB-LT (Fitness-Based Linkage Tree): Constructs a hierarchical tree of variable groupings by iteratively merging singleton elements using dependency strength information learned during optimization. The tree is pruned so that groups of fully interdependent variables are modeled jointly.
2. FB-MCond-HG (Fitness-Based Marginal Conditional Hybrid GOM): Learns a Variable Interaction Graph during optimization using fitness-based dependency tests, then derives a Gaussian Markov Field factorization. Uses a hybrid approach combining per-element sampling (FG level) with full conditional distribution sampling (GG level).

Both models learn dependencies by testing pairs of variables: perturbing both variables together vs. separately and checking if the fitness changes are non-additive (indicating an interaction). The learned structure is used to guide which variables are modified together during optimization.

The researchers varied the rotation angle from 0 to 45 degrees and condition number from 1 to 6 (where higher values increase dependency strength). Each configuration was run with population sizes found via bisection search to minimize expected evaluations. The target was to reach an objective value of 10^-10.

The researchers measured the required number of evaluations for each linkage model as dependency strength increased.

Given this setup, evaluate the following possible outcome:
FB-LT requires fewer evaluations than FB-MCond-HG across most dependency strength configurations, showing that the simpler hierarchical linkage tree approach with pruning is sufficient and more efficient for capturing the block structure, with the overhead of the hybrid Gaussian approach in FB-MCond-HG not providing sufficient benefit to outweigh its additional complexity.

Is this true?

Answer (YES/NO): NO